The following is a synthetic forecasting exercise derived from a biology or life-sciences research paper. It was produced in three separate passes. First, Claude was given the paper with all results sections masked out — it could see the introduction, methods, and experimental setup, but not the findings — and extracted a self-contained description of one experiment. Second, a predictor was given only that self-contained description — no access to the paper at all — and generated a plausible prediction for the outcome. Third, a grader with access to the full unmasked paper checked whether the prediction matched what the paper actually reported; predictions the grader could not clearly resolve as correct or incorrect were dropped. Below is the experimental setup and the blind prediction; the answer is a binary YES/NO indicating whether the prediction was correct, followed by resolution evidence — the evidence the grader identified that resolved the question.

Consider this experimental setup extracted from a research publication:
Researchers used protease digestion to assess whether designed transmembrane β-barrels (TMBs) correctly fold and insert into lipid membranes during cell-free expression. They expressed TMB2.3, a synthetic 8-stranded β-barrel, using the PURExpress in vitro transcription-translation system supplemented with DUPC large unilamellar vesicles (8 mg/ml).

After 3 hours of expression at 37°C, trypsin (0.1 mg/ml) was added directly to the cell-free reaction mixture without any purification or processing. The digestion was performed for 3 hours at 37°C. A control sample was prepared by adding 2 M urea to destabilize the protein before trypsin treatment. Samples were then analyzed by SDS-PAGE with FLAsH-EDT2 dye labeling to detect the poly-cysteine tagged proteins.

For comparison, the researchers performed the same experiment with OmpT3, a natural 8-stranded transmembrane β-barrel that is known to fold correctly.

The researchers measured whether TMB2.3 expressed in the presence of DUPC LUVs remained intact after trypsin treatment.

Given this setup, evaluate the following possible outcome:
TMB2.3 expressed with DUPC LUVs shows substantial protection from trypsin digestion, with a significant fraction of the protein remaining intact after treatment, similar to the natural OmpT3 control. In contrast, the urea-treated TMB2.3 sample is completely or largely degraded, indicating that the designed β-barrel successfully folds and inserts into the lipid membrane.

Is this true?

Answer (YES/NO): YES